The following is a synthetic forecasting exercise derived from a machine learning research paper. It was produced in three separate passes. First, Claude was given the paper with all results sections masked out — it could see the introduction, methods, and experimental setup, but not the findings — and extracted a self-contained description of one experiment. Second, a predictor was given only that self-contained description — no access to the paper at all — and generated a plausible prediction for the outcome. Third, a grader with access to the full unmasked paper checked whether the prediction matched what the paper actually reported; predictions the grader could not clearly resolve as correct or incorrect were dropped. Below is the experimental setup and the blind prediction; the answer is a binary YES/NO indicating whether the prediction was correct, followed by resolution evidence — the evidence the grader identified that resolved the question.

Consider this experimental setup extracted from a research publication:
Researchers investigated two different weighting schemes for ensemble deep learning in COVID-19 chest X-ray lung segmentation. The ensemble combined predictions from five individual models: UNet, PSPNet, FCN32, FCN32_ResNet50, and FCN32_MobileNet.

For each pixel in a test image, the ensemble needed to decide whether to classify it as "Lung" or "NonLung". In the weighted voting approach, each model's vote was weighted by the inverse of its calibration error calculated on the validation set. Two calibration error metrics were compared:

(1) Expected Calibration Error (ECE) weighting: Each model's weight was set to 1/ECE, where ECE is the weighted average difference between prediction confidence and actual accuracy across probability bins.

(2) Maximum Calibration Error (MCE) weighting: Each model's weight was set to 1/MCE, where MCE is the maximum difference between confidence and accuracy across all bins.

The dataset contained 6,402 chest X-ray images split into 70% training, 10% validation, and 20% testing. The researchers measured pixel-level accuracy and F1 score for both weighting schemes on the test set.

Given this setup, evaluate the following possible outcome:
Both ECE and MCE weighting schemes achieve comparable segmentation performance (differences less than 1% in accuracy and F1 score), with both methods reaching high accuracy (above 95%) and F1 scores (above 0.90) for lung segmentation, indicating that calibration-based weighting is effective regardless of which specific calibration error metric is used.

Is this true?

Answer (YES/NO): YES